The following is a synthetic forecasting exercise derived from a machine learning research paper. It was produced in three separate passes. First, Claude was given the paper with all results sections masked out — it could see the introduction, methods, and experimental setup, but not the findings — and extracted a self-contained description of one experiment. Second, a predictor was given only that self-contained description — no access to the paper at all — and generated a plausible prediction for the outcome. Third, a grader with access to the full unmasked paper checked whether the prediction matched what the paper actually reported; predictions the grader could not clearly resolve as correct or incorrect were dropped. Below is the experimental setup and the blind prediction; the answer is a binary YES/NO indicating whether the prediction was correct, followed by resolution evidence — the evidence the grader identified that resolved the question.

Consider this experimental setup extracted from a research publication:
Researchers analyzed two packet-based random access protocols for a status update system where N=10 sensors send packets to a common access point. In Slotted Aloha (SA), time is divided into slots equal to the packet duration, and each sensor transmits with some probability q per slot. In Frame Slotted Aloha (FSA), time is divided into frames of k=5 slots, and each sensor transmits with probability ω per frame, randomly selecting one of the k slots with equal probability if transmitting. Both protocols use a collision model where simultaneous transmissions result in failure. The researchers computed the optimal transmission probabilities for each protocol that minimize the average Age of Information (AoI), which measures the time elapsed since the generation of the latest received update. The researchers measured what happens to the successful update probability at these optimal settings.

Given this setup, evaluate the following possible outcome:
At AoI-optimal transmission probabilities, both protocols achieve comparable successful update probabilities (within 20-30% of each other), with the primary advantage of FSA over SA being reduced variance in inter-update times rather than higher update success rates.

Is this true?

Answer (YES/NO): NO